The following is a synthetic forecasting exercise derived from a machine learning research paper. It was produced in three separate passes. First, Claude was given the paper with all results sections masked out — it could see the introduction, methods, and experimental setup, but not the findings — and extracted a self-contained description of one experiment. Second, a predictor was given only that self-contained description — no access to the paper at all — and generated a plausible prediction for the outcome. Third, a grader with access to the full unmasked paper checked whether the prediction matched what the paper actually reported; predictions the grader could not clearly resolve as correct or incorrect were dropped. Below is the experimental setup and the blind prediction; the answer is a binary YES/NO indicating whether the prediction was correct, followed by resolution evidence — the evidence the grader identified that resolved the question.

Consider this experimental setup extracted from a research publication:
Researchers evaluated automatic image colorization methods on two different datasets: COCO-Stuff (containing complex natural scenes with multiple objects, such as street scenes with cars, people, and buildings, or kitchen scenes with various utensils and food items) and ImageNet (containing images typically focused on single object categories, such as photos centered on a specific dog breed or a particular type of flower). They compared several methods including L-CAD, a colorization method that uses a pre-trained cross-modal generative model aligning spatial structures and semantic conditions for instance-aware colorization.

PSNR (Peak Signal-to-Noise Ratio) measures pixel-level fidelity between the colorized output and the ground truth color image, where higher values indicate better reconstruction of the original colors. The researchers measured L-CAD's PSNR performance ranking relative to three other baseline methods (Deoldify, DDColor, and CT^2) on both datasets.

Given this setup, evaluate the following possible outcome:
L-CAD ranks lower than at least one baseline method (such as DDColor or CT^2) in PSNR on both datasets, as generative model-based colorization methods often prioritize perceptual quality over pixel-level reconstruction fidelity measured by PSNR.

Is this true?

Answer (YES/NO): NO